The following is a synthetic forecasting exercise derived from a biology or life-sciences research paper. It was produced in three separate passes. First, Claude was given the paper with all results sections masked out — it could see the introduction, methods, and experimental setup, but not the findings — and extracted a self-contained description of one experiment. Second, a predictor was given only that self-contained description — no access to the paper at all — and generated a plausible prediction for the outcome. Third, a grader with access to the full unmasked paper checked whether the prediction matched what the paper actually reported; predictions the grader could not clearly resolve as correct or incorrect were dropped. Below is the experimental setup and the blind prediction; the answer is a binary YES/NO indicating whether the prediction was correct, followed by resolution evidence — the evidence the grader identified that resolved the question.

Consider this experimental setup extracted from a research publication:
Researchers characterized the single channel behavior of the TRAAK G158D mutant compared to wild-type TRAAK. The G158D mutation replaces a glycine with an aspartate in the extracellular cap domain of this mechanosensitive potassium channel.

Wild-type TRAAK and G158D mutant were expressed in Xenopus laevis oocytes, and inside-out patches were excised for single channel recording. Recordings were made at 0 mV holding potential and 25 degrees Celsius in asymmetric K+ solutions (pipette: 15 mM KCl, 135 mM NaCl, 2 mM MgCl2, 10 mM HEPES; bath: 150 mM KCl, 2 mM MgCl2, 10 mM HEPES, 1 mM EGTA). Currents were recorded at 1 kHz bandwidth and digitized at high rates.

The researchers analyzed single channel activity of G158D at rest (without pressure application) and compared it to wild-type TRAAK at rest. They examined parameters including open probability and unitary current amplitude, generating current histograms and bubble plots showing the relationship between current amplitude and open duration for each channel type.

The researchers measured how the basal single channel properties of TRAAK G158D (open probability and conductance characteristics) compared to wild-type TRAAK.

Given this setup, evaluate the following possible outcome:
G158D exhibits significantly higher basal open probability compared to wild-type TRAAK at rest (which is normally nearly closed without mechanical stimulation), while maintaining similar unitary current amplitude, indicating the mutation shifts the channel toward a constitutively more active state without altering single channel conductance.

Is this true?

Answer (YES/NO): YES